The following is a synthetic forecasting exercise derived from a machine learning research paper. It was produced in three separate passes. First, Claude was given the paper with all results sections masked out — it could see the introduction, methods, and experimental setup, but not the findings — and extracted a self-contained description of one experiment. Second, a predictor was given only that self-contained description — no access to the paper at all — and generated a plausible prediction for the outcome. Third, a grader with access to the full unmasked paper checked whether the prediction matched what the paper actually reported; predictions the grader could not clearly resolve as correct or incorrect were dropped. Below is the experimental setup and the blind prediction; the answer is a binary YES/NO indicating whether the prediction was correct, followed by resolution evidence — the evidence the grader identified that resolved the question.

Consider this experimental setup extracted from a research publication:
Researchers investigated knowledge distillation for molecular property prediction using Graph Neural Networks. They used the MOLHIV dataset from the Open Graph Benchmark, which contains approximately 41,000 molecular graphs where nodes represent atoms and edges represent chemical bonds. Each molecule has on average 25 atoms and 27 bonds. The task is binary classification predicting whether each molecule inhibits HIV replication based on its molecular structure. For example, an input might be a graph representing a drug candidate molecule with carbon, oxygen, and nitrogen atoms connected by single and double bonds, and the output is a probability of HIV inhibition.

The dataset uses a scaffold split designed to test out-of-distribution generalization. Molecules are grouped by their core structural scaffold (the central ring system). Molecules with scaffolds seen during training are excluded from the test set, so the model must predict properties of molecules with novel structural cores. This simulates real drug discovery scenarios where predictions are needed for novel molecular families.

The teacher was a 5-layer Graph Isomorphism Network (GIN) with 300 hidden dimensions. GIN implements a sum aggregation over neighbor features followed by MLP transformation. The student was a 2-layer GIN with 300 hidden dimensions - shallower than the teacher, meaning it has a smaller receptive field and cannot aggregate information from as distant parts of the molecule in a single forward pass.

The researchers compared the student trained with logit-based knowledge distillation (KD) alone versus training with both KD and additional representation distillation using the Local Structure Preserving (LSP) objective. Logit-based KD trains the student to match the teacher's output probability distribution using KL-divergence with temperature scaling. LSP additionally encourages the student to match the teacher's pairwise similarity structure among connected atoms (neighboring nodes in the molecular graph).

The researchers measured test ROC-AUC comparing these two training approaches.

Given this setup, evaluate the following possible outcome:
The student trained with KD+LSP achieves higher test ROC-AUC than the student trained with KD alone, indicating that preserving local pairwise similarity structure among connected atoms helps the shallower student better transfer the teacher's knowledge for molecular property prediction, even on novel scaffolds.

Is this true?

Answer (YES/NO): NO